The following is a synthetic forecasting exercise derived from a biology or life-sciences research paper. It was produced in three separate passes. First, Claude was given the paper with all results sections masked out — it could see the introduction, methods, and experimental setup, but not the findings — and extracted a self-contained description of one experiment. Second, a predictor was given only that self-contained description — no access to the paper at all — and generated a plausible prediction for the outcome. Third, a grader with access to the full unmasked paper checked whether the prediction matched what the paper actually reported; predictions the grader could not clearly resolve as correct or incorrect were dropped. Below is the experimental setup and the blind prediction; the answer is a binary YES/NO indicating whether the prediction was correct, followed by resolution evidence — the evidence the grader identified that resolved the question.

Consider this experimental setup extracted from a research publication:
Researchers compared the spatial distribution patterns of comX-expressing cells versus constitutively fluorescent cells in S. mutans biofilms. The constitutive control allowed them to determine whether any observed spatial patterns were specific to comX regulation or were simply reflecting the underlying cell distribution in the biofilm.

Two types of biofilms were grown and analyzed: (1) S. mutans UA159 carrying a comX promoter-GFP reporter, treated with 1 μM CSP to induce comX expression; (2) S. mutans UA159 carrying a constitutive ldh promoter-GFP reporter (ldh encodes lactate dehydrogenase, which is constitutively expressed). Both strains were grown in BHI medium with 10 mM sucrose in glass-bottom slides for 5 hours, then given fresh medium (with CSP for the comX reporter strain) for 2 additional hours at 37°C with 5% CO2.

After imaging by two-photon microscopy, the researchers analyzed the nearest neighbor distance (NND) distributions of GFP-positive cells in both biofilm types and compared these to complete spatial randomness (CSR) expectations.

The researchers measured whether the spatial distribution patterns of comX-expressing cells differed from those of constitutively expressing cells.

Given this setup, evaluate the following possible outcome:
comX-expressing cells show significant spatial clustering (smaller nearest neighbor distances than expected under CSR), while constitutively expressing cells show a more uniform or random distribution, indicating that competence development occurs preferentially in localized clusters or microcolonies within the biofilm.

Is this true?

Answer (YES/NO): NO